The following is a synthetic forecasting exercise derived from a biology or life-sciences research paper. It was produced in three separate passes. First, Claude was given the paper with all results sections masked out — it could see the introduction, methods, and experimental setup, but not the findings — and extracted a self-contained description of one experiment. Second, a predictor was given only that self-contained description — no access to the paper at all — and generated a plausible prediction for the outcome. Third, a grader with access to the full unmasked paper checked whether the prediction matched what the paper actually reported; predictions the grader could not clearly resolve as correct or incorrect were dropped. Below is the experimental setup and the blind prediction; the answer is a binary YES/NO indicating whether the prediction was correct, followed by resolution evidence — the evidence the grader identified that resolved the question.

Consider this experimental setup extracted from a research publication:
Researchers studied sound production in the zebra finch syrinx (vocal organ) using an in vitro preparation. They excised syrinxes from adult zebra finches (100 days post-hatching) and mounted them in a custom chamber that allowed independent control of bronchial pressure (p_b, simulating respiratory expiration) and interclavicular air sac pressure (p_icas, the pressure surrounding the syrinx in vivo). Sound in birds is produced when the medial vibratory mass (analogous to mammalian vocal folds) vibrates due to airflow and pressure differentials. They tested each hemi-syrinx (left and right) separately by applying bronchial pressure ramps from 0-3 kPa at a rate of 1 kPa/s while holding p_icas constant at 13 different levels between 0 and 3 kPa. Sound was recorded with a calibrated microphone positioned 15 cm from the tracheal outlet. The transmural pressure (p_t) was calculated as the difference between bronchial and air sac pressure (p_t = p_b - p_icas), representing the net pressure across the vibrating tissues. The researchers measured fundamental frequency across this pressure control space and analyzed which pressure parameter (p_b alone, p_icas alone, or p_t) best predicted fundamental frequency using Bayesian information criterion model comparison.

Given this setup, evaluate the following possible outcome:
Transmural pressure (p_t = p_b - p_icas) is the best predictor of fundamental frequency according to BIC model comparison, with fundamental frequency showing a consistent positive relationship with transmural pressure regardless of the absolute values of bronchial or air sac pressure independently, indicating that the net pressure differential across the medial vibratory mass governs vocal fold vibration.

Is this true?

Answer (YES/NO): YES